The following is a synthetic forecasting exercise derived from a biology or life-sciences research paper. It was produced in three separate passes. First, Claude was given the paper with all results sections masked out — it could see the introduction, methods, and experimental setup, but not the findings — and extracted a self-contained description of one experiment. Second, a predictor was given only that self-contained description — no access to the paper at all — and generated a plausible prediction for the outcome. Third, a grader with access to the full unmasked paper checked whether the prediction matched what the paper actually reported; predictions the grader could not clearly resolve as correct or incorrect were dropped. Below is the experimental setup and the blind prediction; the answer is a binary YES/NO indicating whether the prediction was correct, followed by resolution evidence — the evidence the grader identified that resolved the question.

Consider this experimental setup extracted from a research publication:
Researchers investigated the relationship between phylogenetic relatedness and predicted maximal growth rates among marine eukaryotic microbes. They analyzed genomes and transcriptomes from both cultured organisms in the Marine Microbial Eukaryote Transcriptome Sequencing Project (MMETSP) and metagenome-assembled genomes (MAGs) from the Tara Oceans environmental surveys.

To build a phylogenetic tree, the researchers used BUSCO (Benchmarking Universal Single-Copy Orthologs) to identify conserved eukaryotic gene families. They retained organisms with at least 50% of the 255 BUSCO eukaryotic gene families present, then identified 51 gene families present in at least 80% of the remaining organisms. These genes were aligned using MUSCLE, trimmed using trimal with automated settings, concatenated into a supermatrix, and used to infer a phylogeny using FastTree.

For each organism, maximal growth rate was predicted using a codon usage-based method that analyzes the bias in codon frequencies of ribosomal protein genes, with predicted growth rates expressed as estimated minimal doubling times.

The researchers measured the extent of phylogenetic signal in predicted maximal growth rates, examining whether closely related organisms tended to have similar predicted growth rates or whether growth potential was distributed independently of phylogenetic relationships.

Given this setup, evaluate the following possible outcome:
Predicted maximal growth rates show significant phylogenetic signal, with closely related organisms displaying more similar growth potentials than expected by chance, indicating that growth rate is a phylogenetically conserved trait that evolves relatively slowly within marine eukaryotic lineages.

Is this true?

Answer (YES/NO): NO